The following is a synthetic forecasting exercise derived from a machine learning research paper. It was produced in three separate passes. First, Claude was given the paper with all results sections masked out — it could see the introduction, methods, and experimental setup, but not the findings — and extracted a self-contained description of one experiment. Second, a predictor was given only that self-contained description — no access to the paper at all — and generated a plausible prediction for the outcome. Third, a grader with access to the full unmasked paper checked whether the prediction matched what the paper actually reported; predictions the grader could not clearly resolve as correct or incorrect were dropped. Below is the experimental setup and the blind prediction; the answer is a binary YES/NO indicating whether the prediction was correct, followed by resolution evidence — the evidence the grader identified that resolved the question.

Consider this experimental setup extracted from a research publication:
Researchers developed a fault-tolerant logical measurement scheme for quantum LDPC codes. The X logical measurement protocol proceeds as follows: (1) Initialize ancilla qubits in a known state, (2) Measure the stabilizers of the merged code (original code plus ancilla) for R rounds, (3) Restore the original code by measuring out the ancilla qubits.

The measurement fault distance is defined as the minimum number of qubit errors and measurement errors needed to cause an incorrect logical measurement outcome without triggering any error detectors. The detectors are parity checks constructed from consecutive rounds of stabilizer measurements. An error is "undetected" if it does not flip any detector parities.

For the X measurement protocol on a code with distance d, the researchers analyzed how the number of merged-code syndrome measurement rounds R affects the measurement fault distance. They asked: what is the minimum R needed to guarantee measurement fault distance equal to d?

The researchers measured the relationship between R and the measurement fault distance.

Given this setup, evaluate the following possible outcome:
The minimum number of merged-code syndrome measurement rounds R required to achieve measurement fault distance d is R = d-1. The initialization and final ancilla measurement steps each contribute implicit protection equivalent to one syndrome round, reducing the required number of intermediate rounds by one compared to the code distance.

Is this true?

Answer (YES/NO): NO